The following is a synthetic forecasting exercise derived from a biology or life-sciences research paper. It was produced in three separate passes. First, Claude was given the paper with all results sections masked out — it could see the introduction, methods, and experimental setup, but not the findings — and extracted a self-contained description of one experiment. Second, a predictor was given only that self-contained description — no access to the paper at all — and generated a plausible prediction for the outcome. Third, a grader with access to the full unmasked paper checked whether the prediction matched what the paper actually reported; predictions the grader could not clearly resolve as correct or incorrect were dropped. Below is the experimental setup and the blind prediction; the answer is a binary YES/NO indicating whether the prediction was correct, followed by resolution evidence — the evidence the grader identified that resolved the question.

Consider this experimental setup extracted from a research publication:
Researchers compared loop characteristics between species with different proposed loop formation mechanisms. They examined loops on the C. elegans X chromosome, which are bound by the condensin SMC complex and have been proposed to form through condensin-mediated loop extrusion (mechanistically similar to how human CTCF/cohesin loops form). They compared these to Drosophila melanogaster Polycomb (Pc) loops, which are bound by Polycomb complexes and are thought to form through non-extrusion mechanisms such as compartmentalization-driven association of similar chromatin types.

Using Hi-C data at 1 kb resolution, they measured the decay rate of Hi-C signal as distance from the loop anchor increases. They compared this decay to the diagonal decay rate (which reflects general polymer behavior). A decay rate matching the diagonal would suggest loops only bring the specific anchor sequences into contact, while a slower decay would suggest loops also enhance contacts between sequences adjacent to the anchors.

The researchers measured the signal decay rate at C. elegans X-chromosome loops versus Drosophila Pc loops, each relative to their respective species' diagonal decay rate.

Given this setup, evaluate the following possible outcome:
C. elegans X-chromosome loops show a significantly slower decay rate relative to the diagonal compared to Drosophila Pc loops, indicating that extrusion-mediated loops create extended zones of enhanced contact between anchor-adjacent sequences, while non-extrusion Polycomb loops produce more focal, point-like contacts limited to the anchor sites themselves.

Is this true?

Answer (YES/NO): YES